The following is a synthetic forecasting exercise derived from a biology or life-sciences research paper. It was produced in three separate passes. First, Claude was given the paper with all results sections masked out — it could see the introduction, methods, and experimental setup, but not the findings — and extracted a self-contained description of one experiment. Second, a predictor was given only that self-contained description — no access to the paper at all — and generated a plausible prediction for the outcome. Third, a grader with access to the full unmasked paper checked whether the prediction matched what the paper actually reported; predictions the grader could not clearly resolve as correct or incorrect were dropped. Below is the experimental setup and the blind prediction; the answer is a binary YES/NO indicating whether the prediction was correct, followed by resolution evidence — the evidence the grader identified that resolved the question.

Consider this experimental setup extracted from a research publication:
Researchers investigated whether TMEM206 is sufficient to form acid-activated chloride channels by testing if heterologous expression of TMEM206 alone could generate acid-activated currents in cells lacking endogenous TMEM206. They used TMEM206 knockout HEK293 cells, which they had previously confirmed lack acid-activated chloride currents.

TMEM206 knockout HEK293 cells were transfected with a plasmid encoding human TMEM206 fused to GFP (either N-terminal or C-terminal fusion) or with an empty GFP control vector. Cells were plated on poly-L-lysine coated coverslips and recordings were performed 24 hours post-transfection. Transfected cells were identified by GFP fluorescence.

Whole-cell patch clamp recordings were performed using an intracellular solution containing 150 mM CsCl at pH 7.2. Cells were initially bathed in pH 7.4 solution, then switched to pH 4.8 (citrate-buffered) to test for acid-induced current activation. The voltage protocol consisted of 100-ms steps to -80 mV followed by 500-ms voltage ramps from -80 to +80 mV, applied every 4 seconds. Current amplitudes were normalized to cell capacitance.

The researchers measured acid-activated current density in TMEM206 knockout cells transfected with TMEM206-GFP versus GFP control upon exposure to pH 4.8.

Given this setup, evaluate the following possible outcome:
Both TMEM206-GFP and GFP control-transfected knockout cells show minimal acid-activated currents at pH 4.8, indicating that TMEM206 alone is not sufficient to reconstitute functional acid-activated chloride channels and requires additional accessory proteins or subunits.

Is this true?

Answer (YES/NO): NO